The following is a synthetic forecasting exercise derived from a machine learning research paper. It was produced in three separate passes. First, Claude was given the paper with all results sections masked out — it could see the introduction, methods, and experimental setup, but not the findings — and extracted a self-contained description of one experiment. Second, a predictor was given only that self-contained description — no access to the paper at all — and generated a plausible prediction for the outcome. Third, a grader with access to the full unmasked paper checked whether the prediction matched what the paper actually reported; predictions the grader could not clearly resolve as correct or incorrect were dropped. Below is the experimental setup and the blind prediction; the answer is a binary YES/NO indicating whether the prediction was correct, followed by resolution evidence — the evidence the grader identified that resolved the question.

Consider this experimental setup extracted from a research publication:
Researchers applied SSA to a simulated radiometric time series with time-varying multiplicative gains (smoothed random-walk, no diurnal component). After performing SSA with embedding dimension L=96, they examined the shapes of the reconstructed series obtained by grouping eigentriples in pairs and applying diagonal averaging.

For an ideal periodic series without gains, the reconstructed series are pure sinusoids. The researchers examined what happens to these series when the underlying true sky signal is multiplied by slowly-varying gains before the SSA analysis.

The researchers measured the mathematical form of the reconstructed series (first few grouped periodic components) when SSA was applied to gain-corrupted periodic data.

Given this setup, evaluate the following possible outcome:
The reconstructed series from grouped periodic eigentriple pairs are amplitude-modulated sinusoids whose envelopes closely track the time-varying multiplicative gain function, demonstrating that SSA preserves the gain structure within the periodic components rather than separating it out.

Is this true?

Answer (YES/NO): YES